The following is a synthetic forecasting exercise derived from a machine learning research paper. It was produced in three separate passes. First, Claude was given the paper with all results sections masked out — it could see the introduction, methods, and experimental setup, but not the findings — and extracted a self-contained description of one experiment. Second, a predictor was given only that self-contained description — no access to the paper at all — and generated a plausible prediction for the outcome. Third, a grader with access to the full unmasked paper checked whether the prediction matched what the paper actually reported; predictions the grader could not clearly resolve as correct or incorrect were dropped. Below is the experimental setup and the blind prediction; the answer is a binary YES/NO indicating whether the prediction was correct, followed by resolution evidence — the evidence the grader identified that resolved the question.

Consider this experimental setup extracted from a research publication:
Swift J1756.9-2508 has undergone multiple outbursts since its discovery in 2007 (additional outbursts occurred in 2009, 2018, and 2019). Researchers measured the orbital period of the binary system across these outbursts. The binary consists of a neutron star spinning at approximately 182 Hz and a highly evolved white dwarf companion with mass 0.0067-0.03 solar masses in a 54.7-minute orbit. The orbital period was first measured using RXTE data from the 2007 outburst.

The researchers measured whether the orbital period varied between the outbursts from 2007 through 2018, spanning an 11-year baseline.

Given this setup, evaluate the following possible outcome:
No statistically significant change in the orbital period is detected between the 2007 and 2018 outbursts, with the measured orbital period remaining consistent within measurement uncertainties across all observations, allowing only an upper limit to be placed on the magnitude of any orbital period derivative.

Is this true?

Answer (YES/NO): YES